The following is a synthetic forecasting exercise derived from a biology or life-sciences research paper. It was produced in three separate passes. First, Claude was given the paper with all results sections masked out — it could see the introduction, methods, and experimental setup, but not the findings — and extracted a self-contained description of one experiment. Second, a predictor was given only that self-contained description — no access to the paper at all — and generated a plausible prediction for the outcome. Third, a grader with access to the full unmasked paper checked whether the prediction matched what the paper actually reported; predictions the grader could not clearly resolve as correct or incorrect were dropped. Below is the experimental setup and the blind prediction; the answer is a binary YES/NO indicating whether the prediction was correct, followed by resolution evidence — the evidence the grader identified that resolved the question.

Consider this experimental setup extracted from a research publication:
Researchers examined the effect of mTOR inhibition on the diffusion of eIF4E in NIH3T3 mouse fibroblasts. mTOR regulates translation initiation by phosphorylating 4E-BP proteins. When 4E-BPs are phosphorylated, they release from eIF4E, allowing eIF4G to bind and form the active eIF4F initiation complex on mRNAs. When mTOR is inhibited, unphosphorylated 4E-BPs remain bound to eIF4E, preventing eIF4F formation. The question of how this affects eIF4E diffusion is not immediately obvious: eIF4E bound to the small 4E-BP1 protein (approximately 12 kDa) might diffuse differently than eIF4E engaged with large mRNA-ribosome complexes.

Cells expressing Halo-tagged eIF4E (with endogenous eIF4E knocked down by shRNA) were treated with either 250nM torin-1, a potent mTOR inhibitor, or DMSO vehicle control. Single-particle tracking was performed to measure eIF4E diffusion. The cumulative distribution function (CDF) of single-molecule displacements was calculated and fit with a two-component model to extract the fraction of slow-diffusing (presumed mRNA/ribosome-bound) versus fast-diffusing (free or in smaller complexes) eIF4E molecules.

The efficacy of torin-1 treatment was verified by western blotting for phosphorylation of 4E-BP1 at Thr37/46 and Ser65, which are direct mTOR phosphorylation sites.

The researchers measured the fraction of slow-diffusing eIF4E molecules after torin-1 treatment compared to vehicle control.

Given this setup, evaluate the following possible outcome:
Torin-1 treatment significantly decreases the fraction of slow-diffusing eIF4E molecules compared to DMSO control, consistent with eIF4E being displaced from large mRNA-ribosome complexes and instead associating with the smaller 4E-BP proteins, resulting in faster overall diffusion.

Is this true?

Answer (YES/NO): YES